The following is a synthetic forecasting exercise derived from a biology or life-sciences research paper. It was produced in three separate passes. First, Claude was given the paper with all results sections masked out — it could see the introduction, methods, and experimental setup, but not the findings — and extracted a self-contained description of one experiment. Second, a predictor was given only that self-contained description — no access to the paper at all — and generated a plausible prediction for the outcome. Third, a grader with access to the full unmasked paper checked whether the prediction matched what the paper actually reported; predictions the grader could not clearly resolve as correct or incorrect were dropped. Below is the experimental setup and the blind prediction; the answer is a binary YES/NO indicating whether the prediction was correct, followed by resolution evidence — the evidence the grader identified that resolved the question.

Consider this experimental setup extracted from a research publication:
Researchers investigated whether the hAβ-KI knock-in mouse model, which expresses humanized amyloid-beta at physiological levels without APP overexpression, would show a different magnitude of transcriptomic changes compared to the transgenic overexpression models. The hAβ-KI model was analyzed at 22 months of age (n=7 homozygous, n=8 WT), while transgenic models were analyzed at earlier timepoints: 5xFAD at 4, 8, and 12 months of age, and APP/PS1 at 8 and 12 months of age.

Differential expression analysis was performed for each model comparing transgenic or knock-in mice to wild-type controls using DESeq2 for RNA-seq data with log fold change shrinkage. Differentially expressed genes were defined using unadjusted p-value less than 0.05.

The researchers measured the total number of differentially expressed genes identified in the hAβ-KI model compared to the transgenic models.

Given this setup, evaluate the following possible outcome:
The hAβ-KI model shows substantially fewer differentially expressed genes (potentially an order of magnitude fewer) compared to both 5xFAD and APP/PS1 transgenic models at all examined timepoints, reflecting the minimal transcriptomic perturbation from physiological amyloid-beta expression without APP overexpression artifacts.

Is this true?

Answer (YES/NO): NO